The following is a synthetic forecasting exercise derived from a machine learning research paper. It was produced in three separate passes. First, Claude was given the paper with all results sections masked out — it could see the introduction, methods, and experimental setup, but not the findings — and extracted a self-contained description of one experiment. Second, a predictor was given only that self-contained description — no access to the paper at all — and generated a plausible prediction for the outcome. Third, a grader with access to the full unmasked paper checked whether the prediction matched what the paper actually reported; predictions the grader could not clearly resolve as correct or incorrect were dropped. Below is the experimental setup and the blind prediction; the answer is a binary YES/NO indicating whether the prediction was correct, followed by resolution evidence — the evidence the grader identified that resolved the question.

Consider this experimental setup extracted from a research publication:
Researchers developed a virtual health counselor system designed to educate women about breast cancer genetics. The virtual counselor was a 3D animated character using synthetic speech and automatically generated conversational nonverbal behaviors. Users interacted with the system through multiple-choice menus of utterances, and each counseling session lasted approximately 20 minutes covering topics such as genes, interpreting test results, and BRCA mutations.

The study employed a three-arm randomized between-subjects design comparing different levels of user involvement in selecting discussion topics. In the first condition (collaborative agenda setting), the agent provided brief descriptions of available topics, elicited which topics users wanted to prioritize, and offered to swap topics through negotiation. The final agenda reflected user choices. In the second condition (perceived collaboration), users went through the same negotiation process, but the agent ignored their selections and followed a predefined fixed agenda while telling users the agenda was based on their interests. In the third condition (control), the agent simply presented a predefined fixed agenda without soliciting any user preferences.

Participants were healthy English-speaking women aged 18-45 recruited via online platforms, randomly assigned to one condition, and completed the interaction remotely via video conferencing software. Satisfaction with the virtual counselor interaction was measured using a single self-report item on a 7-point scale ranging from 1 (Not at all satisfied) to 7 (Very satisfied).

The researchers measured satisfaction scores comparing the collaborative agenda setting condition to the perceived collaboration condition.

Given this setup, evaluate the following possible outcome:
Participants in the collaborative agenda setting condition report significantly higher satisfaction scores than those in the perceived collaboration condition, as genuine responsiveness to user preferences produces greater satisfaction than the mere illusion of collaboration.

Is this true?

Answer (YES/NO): NO